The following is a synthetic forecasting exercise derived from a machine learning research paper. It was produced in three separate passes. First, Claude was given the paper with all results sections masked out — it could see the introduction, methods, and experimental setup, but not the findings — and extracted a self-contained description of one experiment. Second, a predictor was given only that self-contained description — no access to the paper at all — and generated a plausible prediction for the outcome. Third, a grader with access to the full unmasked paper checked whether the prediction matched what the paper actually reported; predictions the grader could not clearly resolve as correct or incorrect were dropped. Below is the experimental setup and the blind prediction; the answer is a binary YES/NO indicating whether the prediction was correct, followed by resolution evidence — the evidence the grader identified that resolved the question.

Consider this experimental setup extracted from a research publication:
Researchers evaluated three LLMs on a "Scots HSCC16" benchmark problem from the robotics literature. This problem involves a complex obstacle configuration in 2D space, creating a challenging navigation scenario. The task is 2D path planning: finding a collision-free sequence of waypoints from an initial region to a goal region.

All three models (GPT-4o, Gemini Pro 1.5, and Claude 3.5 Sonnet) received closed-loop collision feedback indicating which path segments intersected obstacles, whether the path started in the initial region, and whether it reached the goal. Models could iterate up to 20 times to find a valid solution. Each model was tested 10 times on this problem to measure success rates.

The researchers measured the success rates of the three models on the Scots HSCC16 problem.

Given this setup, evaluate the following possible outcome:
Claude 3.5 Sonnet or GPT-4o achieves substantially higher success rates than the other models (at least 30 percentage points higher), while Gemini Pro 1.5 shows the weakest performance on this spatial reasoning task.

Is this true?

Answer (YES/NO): NO